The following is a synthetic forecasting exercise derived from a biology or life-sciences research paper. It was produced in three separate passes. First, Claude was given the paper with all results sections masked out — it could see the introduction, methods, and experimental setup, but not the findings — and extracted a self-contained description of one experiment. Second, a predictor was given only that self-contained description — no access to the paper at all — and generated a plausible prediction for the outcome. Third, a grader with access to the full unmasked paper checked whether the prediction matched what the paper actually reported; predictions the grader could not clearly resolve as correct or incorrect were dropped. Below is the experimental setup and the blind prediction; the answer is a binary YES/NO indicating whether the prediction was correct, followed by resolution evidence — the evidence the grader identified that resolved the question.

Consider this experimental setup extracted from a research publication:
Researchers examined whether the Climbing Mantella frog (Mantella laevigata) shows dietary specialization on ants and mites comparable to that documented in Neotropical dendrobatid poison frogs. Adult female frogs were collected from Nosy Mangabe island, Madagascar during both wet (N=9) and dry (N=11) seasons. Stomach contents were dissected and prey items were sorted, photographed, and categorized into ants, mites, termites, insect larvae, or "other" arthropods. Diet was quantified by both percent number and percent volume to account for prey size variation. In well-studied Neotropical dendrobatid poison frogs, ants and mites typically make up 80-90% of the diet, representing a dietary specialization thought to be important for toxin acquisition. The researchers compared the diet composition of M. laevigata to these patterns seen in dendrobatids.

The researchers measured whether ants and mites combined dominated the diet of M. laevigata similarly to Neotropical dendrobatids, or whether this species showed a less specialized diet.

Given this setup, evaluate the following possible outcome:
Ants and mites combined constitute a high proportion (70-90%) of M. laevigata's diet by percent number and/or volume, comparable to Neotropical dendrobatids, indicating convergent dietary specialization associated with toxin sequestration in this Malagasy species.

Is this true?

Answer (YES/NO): NO